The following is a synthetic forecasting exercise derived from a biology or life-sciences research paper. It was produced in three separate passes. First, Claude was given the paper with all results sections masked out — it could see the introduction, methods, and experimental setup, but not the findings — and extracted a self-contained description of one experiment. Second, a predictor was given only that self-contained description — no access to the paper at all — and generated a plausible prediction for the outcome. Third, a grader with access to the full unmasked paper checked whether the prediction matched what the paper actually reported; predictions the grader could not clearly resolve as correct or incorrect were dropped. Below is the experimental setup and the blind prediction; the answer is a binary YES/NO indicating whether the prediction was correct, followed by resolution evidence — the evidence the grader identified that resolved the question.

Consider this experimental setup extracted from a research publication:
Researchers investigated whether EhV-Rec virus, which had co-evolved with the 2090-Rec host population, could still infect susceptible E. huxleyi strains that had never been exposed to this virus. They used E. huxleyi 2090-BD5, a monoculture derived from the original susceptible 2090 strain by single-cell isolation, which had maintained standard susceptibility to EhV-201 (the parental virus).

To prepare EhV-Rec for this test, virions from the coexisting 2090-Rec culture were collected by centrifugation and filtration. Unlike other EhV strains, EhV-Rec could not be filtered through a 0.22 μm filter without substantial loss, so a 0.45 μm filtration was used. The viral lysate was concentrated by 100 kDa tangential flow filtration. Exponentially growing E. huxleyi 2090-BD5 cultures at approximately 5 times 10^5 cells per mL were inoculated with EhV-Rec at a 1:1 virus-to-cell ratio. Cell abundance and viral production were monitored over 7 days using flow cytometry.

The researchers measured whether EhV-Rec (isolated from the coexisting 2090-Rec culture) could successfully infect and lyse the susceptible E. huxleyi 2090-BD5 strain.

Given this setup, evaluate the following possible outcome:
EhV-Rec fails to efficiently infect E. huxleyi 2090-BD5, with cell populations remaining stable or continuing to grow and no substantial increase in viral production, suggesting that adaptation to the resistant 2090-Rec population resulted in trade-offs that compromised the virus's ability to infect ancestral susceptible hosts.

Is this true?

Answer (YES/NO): NO